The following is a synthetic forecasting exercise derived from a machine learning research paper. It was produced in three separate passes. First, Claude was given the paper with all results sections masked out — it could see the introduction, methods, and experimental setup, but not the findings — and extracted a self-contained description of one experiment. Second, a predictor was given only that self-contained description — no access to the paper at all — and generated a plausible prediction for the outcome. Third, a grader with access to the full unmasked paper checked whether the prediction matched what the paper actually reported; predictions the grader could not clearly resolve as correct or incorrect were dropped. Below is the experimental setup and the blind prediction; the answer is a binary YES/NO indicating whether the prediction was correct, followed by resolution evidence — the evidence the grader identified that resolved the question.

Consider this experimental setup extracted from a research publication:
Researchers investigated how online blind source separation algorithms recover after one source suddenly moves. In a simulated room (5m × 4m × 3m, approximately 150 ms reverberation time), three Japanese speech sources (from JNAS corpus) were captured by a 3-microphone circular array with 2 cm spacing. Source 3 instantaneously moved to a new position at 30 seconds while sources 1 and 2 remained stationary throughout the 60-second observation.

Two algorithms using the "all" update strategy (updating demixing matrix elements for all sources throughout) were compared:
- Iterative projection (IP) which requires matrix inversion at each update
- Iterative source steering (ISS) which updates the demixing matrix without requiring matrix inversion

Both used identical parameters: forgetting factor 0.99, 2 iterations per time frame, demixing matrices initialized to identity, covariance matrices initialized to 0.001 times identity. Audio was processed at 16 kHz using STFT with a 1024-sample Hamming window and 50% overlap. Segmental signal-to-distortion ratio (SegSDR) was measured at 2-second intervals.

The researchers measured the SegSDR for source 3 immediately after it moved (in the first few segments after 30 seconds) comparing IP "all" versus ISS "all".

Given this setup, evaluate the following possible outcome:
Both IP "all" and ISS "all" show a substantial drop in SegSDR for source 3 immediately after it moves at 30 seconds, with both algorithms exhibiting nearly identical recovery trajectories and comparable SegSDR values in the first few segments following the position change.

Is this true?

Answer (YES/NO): YES